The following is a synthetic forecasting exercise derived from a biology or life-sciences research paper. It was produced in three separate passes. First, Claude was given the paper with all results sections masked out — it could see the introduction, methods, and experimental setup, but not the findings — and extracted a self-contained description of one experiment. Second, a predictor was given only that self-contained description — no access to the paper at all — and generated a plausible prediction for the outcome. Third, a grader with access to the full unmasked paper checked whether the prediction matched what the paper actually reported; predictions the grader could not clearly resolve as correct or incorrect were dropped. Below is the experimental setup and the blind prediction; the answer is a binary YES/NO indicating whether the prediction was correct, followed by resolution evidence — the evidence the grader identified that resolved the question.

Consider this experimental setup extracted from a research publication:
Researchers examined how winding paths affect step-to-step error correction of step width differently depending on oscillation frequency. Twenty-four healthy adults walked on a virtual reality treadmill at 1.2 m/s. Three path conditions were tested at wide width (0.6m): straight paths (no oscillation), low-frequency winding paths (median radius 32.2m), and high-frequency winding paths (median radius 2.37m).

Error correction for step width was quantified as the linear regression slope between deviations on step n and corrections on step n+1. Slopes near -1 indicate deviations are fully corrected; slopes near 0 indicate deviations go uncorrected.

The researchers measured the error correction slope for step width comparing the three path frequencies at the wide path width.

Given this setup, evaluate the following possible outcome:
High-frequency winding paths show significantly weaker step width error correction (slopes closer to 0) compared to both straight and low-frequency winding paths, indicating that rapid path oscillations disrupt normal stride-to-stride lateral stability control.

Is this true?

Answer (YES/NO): NO